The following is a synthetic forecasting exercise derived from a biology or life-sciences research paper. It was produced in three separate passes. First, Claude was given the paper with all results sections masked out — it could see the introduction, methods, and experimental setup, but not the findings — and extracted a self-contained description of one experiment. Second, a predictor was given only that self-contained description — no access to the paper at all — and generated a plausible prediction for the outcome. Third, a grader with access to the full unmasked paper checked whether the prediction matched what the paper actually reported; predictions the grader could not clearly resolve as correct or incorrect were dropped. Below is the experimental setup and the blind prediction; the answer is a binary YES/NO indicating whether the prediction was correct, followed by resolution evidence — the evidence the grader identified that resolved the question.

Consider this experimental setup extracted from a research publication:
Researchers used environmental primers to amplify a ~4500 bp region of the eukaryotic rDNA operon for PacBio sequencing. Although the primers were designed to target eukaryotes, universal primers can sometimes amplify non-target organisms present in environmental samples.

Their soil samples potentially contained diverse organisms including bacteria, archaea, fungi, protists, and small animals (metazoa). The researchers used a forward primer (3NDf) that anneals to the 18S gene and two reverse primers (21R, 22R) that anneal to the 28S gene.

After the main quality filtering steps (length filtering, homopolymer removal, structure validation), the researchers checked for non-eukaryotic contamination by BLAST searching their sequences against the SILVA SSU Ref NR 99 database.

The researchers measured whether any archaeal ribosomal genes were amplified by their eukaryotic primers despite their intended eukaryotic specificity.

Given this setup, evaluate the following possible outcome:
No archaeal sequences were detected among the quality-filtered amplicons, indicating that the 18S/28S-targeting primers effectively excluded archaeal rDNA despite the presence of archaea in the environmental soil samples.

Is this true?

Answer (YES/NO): NO